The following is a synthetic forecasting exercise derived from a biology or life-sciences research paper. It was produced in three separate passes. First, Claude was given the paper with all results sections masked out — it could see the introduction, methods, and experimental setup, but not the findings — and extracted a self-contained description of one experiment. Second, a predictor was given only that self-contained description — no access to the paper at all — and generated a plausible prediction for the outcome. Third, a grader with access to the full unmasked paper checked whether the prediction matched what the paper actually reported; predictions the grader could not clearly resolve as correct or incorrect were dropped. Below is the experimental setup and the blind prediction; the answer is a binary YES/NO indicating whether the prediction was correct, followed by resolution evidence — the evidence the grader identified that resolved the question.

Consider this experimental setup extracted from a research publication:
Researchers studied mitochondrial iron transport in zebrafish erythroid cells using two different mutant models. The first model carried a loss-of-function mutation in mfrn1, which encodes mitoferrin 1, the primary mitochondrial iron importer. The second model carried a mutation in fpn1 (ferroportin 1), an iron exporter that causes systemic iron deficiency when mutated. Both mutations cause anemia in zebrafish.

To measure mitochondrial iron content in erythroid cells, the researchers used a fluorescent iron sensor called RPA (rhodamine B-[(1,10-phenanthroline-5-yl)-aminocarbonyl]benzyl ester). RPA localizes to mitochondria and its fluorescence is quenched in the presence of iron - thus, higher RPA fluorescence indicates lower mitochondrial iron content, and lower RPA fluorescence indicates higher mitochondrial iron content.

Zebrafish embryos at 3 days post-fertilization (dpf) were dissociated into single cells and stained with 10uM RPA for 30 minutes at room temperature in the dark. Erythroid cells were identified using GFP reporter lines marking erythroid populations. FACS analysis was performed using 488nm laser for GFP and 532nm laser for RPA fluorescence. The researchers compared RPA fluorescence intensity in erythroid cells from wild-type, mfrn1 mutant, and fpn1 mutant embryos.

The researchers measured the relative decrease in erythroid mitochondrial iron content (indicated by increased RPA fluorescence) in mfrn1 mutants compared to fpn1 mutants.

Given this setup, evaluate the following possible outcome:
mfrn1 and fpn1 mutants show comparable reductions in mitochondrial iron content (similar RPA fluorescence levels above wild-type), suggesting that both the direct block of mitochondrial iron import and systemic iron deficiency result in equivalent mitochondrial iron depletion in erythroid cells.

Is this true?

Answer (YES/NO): NO